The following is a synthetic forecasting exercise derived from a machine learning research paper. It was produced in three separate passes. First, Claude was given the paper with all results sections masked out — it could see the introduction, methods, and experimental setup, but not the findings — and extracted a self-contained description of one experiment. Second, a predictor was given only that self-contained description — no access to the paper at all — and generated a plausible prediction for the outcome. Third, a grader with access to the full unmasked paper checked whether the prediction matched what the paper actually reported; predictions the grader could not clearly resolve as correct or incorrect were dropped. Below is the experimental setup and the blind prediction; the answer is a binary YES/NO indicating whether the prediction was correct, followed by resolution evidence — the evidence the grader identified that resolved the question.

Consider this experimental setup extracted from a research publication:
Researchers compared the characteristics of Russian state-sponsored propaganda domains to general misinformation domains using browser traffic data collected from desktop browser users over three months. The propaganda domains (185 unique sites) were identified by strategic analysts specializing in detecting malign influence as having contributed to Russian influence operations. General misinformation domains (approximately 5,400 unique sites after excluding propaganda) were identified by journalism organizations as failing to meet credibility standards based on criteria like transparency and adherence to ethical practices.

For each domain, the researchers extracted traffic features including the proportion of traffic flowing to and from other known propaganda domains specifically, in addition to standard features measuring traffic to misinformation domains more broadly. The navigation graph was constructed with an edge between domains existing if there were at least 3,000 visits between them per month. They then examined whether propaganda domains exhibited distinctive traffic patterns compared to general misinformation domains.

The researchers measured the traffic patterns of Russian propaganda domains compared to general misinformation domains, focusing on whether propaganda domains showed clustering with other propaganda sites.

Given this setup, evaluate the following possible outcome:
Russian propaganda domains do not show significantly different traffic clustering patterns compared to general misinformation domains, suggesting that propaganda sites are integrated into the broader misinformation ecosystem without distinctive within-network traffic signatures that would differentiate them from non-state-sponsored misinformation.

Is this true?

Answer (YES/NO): NO